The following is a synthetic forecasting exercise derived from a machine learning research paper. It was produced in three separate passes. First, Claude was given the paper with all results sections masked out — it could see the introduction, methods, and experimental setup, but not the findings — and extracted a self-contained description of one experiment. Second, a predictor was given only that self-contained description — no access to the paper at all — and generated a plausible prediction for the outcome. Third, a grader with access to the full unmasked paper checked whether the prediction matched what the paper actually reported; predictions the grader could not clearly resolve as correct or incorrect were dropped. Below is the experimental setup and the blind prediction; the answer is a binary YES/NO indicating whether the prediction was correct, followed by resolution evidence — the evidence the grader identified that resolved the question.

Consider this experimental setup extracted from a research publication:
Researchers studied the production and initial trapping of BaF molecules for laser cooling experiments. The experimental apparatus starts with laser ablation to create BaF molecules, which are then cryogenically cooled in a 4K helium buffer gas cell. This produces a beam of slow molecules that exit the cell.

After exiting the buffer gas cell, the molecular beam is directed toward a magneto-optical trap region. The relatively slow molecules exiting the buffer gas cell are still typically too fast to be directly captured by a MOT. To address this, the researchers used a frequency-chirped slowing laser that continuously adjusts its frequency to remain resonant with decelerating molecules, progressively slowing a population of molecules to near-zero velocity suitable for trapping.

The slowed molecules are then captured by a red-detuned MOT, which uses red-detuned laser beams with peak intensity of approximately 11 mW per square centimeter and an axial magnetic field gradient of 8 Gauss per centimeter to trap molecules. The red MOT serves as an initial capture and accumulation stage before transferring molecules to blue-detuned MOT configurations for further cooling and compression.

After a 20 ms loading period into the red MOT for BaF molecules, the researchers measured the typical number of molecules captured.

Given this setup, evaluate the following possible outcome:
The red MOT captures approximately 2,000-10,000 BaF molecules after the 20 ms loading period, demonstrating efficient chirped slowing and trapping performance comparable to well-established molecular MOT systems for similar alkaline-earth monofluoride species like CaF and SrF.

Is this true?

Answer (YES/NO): YES